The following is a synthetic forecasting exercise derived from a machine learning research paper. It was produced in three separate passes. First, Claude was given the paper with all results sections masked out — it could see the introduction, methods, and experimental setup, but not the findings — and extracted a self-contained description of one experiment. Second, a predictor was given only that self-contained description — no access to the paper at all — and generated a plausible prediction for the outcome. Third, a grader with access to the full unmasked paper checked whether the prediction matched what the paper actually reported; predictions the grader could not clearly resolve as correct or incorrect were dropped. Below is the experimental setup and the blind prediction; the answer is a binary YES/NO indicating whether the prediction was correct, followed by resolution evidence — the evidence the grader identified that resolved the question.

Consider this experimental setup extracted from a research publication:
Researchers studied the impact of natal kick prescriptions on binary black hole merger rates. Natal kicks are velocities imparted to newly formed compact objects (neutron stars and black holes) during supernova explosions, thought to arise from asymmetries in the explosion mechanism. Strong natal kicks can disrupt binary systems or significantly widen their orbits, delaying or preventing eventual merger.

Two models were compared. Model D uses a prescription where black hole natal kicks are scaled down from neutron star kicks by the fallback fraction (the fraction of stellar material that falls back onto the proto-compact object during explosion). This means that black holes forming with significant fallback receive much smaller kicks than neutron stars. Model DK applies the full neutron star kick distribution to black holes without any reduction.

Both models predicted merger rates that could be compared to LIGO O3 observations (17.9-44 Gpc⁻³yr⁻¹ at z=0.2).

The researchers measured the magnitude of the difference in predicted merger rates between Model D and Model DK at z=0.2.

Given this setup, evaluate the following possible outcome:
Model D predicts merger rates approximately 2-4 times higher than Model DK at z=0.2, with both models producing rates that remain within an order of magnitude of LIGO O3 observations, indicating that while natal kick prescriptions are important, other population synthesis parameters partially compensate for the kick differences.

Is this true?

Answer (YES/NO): NO